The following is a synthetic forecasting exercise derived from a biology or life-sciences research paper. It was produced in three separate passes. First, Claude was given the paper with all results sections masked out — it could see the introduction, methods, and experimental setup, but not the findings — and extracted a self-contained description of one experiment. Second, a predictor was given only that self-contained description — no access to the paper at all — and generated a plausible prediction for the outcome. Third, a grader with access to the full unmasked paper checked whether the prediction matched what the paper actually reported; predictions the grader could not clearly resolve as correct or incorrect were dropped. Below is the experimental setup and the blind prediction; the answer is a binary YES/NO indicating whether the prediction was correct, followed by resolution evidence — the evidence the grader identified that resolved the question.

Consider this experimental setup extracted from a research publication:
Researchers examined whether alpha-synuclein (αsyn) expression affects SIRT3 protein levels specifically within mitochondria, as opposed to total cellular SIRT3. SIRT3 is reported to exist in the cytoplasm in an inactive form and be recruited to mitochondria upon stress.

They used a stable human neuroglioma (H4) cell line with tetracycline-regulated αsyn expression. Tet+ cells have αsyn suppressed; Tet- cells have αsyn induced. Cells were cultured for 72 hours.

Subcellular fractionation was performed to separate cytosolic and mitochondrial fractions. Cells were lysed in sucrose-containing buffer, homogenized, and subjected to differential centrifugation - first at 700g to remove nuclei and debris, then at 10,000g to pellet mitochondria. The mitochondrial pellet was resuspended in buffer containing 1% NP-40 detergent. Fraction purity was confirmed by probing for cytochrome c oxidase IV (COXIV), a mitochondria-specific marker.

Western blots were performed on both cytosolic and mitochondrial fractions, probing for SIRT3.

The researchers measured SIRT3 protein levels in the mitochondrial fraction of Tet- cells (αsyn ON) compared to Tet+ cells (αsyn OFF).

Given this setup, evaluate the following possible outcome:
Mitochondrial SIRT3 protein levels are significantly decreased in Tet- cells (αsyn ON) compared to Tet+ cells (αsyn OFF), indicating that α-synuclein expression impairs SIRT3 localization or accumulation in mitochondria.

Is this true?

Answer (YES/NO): YES